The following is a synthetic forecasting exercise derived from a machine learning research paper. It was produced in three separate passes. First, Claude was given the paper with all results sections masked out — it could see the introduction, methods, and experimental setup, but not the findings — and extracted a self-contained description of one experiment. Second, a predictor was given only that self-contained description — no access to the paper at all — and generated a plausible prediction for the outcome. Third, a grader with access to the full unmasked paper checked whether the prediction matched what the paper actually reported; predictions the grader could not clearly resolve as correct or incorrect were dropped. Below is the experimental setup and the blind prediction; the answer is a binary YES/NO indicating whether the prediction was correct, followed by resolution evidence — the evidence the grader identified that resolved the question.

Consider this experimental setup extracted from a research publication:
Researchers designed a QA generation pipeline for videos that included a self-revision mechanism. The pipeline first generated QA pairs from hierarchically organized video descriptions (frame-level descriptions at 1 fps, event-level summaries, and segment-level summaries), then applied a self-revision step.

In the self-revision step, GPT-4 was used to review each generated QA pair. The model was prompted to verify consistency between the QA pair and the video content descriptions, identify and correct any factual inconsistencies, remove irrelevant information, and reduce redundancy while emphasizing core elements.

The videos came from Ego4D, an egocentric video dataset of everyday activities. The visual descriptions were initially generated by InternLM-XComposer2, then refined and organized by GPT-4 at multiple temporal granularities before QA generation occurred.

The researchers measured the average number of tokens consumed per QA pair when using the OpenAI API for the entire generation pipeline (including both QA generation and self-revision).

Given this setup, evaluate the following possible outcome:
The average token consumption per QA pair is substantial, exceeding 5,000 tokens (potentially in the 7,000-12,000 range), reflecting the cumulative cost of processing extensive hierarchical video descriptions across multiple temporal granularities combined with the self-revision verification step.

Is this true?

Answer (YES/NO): YES